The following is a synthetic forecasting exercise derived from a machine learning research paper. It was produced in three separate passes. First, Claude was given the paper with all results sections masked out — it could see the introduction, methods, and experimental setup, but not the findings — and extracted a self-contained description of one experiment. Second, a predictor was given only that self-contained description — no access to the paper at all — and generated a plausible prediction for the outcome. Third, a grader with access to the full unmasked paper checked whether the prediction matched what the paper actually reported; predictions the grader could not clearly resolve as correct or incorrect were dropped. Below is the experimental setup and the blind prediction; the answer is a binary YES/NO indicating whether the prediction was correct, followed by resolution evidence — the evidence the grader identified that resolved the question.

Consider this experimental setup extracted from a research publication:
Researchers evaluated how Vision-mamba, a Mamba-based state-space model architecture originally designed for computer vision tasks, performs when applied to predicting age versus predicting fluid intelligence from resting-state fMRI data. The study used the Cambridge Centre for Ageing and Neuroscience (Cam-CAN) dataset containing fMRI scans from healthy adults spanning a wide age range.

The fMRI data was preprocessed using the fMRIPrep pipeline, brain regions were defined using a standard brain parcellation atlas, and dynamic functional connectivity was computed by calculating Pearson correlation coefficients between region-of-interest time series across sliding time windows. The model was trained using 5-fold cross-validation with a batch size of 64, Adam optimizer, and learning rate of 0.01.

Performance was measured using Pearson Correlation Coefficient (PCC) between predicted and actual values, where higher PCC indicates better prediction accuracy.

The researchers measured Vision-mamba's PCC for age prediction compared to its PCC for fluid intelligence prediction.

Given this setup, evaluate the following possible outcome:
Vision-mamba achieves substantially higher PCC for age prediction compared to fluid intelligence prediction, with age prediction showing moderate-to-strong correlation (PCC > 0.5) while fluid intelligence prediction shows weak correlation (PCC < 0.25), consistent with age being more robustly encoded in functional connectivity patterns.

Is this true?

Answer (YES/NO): NO